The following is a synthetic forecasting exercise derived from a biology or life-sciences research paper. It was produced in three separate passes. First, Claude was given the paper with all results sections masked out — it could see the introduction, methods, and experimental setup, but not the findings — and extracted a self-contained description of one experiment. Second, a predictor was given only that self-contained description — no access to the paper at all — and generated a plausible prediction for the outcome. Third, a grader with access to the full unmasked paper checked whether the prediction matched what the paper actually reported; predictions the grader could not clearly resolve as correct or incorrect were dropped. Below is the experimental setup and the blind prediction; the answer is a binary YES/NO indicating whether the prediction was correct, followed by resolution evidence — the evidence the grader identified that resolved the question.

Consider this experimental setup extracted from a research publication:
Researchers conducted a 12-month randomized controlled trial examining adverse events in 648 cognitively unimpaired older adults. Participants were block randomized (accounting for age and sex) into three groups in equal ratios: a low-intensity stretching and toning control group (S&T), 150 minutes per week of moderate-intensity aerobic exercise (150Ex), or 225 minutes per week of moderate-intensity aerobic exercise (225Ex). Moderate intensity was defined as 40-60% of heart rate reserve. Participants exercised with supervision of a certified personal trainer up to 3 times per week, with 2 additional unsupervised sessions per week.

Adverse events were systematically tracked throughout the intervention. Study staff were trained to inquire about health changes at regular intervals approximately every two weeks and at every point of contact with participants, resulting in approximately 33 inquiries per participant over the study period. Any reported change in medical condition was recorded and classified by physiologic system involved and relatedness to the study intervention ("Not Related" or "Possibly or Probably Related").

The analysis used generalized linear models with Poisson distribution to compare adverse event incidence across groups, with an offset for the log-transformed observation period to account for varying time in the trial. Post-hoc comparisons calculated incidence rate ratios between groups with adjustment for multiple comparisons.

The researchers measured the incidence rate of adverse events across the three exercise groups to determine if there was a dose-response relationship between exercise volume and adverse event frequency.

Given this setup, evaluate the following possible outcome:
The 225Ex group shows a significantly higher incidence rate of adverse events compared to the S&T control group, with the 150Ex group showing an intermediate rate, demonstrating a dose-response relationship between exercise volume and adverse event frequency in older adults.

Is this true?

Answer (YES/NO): NO